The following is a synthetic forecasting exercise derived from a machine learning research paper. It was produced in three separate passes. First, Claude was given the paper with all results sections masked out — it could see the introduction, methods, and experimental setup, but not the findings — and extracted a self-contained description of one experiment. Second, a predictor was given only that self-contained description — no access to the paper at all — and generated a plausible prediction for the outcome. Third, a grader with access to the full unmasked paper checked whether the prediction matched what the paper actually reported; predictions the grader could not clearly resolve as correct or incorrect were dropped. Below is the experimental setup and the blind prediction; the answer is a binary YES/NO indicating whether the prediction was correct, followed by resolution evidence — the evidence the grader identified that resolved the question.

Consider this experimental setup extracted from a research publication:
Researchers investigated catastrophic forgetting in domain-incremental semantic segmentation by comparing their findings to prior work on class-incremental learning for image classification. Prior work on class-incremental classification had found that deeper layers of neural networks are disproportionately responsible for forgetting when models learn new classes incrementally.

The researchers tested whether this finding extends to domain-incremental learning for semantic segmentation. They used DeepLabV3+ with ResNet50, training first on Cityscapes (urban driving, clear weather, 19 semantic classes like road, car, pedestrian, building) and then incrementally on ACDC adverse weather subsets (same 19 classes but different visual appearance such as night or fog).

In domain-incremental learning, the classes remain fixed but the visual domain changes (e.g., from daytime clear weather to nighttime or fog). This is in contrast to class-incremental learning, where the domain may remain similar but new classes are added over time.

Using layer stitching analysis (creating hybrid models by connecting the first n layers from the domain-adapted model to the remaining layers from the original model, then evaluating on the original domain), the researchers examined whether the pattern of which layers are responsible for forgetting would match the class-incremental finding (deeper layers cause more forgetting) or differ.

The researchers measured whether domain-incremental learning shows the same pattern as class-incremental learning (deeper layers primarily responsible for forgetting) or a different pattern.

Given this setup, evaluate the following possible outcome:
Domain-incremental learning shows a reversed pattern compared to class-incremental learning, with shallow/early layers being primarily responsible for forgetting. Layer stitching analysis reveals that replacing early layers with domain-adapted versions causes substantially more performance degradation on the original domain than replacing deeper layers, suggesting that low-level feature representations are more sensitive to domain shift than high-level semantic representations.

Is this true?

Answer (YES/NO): YES